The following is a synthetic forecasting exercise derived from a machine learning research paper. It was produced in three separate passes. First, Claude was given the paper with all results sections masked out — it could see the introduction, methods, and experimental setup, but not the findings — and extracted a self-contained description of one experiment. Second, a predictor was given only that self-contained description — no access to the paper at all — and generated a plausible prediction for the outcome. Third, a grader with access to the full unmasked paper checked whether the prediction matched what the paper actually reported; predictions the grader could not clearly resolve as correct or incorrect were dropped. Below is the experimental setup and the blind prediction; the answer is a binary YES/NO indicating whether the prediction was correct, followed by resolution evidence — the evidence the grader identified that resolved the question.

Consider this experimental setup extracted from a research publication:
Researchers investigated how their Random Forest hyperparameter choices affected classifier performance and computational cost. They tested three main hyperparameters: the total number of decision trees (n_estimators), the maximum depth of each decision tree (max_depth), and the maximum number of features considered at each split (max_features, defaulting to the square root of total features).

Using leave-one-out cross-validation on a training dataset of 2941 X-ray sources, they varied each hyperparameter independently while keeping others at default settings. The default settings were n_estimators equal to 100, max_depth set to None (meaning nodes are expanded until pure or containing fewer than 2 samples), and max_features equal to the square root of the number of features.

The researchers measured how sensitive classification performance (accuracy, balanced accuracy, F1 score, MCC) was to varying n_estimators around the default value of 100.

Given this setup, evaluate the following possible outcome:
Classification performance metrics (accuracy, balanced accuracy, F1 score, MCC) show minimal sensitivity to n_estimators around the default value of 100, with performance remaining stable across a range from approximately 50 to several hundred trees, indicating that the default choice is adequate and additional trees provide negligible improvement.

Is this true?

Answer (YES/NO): YES